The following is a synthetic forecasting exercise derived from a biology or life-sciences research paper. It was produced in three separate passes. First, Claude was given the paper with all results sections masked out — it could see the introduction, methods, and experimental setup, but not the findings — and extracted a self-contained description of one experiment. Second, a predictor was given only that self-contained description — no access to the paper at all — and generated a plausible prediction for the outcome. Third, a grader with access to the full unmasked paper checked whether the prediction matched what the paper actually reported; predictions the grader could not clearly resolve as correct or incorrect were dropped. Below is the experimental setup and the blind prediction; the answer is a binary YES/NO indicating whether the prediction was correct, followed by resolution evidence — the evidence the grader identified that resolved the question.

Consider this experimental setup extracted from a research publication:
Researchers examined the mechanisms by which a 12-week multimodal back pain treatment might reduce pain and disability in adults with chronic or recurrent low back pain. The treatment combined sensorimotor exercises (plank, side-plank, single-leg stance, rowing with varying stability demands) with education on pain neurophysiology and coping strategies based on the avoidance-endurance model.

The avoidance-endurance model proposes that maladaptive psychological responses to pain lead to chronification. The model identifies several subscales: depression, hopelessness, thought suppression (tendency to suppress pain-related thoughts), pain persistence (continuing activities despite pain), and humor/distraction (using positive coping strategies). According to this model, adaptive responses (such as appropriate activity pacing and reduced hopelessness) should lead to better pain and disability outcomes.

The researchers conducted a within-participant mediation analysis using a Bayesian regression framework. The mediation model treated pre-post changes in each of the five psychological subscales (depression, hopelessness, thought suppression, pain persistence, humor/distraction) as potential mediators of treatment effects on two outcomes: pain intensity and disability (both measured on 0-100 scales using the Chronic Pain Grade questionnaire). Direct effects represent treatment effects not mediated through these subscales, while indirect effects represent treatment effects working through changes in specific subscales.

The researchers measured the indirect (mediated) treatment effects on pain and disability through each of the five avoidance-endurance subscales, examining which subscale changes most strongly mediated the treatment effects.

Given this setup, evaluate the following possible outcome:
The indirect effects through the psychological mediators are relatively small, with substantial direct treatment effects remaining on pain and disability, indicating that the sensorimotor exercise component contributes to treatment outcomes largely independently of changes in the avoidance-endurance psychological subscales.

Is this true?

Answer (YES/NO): NO